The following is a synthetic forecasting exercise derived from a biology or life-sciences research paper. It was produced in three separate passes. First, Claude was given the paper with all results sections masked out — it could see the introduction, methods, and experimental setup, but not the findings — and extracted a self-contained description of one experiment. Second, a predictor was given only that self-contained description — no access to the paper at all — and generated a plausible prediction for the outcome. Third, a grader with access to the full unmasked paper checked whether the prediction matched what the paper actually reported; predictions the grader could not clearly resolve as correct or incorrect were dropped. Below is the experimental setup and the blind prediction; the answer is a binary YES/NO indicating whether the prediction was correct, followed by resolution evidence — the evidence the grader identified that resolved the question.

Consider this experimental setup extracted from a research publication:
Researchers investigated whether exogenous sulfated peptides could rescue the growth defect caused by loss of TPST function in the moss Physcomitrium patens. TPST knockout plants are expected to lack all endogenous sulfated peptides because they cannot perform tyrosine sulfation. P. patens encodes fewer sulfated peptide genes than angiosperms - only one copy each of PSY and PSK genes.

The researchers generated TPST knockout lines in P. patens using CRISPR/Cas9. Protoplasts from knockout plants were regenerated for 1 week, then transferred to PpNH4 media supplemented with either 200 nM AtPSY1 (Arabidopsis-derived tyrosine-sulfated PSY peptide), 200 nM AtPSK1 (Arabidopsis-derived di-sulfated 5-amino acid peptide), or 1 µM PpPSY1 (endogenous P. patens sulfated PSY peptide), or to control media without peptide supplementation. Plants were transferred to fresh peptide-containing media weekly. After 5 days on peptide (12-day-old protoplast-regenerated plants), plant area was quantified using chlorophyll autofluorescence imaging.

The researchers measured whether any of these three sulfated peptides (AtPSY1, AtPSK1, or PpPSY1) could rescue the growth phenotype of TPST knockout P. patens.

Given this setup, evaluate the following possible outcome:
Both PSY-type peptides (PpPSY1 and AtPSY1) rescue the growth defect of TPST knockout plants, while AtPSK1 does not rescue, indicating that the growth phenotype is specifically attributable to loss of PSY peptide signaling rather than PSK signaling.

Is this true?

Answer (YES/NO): YES